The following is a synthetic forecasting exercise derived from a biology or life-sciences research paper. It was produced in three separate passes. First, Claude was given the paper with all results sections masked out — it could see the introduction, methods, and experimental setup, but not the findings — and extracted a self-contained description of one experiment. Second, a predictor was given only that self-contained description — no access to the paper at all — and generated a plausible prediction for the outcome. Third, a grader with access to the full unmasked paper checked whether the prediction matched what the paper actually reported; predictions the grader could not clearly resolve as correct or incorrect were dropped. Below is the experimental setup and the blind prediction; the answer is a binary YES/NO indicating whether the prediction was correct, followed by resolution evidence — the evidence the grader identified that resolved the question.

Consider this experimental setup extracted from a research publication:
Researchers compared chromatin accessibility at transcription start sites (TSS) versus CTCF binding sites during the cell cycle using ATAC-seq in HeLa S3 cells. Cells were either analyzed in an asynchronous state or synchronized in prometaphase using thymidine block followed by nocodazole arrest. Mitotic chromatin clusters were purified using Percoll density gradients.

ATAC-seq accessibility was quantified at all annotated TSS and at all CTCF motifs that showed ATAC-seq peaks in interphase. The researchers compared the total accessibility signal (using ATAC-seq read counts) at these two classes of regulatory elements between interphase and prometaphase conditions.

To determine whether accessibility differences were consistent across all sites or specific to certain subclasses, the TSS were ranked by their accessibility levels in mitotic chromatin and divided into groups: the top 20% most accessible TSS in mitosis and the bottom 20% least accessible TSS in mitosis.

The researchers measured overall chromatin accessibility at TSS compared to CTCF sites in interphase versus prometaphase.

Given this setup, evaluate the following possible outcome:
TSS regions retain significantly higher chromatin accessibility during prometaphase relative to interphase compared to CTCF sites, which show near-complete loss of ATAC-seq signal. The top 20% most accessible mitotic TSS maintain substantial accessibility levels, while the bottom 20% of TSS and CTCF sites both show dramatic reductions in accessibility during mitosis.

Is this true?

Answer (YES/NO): NO